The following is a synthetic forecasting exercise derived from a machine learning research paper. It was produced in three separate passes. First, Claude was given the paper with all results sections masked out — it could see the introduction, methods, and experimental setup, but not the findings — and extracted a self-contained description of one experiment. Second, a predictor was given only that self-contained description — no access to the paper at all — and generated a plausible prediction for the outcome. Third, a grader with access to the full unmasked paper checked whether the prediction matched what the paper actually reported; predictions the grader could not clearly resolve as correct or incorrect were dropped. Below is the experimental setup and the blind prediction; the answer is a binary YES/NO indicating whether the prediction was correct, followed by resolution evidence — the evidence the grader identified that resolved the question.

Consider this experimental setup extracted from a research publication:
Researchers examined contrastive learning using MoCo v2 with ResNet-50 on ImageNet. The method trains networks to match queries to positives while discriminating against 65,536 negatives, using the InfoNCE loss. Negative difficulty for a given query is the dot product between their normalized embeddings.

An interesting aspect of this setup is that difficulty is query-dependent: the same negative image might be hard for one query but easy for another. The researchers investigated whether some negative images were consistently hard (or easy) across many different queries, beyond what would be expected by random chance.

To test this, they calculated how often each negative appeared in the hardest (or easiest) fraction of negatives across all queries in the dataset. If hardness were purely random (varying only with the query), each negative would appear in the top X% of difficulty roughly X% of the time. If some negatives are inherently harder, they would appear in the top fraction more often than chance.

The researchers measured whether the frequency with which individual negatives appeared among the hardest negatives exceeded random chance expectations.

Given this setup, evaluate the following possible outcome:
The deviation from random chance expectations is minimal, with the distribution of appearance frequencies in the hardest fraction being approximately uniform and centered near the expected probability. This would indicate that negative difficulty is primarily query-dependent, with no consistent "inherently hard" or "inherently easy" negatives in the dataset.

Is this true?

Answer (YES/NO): NO